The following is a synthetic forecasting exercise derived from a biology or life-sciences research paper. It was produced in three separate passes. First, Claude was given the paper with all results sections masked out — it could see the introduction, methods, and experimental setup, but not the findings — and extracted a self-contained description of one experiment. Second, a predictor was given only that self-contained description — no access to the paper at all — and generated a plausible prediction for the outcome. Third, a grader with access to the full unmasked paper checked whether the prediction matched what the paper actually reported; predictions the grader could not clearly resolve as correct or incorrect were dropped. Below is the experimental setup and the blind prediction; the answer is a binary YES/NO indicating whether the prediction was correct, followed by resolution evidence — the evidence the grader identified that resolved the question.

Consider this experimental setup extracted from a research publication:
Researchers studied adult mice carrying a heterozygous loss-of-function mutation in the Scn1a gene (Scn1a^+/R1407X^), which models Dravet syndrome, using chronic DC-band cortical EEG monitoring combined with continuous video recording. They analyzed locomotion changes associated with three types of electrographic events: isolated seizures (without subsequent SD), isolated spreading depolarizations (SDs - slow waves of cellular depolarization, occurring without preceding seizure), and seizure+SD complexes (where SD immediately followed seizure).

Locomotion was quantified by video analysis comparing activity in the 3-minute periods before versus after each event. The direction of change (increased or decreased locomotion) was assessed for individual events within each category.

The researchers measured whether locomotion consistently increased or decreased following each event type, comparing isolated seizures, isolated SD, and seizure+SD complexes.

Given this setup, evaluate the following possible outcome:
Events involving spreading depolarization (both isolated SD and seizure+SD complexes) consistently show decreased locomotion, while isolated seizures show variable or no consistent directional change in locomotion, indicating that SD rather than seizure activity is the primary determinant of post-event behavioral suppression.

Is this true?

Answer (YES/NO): NO